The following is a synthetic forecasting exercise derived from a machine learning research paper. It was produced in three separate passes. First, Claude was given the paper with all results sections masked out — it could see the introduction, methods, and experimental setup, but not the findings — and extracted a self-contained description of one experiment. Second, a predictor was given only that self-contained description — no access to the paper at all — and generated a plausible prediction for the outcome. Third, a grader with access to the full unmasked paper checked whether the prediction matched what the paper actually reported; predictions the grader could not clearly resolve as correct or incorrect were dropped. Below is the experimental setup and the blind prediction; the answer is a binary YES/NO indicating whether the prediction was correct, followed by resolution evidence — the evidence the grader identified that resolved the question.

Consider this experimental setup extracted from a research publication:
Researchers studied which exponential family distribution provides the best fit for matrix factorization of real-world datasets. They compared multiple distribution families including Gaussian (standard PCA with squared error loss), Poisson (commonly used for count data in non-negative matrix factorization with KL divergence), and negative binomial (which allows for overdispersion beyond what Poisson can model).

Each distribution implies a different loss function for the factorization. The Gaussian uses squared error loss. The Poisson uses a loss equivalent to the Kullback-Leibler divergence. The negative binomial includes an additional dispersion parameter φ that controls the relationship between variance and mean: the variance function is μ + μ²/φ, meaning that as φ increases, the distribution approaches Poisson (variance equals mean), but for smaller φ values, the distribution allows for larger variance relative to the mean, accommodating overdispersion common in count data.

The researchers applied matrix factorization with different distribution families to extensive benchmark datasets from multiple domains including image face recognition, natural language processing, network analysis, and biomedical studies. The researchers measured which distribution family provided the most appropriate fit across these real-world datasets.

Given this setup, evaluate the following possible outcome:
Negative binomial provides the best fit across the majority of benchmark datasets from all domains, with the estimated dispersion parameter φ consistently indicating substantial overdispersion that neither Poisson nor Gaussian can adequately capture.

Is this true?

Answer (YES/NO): NO